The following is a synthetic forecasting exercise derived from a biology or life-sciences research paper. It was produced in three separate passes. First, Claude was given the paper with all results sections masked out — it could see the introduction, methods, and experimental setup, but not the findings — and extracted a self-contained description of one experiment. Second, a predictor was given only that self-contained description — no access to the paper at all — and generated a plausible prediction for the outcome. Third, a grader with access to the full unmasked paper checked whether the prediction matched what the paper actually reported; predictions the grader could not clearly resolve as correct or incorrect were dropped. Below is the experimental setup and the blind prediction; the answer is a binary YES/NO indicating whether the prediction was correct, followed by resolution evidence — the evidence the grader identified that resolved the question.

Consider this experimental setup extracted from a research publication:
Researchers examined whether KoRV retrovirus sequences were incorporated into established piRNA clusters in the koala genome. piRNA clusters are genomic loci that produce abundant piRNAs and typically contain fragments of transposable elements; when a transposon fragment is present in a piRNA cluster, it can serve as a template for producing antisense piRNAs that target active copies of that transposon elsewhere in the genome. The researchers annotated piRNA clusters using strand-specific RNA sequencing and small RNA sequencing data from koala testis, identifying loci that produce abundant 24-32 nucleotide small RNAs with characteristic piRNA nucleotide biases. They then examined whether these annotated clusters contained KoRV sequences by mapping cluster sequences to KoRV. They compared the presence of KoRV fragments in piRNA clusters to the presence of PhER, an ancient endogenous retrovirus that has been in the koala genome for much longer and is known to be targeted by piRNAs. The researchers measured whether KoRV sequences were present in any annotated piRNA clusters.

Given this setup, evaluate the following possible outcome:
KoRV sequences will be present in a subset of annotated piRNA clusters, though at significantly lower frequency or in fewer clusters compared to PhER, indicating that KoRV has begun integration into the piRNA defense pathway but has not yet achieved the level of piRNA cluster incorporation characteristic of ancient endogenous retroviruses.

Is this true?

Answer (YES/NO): NO